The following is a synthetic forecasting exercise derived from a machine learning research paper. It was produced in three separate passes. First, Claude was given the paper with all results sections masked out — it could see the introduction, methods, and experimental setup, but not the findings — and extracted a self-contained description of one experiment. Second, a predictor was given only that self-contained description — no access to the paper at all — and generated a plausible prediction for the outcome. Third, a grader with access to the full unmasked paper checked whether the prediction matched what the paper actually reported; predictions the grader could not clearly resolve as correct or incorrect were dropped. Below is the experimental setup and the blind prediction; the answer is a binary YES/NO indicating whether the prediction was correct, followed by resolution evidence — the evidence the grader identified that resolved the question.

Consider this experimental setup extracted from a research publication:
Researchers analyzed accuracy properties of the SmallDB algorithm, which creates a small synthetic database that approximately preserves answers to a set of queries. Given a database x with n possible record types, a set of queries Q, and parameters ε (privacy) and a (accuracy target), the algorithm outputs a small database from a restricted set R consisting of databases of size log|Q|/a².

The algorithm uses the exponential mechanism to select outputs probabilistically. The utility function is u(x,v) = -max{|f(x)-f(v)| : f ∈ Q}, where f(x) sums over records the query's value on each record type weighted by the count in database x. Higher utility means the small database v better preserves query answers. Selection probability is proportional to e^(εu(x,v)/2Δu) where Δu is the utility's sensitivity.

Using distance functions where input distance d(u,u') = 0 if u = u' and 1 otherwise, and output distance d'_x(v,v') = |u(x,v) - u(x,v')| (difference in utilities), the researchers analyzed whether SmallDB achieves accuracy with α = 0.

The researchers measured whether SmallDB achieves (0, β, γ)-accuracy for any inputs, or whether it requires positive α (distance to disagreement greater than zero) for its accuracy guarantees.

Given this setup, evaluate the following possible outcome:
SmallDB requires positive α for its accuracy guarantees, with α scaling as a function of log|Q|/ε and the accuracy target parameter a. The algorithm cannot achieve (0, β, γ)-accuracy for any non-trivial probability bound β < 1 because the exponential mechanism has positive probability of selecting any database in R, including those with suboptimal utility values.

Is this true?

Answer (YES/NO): NO